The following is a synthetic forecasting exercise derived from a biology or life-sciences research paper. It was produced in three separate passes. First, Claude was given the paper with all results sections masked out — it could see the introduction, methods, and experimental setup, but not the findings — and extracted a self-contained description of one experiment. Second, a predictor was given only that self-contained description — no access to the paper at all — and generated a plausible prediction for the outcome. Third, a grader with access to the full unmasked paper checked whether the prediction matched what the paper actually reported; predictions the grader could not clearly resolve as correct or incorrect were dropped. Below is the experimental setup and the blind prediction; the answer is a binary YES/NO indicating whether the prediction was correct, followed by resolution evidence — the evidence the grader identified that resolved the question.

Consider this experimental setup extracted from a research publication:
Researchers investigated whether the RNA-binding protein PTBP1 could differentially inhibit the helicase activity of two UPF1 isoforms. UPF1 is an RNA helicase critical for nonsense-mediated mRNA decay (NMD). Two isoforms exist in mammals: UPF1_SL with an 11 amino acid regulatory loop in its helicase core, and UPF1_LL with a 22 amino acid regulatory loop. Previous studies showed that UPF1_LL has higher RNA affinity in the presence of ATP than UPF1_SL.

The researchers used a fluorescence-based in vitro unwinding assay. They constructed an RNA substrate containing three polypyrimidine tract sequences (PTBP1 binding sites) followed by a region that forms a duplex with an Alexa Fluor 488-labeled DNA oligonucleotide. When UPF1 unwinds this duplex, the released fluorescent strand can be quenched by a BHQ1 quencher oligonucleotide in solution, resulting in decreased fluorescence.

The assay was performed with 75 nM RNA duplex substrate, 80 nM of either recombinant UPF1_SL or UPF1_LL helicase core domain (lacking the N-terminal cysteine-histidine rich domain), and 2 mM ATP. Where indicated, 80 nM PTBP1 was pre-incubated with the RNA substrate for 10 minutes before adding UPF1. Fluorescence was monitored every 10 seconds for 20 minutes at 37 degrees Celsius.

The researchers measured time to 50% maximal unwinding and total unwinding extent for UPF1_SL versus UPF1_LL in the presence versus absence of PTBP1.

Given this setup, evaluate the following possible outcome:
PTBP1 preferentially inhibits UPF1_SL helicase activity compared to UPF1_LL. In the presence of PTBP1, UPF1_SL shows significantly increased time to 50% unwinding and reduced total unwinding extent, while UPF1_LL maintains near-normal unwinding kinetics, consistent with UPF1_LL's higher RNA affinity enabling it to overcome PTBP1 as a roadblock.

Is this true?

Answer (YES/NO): YES